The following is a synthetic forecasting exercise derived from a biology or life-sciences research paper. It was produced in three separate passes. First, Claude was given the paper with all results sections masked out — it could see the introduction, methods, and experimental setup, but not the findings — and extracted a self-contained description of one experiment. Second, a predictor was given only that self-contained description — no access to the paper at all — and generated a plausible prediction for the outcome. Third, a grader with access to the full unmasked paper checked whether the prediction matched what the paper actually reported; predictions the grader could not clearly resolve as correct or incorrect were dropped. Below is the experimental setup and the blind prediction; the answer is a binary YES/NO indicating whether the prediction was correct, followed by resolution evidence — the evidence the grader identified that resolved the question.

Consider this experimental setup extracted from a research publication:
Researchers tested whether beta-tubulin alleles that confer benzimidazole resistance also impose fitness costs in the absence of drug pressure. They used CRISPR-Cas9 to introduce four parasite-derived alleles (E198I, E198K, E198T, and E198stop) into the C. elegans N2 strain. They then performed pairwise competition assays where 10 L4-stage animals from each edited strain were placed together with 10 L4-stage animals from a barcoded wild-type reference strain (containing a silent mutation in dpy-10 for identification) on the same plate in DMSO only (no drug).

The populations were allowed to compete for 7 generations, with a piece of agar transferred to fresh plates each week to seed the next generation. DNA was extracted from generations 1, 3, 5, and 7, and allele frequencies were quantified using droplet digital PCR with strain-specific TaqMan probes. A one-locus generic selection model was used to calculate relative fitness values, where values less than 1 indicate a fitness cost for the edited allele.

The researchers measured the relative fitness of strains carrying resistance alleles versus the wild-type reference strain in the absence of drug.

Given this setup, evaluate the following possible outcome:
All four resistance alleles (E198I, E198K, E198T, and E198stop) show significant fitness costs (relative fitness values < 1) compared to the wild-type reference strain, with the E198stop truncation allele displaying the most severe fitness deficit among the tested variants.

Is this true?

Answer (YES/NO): NO